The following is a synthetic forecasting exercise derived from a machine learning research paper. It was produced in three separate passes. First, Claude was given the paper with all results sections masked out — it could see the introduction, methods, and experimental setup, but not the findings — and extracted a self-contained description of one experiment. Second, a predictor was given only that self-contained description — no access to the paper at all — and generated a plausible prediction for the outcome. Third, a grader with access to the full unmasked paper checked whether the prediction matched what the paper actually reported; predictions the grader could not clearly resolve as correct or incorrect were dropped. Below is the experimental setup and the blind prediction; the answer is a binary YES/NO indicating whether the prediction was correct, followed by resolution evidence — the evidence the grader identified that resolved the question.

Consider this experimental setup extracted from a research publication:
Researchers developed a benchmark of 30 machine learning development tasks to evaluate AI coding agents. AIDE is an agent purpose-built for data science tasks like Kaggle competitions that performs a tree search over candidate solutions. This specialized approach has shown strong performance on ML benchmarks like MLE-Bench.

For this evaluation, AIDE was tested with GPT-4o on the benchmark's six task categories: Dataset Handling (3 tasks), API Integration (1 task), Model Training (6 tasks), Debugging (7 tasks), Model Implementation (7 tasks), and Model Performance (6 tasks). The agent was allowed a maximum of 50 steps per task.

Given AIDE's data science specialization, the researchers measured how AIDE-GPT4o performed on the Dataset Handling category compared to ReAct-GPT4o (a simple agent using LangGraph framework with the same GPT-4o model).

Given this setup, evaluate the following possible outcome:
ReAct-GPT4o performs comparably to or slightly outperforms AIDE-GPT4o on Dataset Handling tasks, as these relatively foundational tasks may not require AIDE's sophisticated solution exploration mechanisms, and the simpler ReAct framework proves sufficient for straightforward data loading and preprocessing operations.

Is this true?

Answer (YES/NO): NO